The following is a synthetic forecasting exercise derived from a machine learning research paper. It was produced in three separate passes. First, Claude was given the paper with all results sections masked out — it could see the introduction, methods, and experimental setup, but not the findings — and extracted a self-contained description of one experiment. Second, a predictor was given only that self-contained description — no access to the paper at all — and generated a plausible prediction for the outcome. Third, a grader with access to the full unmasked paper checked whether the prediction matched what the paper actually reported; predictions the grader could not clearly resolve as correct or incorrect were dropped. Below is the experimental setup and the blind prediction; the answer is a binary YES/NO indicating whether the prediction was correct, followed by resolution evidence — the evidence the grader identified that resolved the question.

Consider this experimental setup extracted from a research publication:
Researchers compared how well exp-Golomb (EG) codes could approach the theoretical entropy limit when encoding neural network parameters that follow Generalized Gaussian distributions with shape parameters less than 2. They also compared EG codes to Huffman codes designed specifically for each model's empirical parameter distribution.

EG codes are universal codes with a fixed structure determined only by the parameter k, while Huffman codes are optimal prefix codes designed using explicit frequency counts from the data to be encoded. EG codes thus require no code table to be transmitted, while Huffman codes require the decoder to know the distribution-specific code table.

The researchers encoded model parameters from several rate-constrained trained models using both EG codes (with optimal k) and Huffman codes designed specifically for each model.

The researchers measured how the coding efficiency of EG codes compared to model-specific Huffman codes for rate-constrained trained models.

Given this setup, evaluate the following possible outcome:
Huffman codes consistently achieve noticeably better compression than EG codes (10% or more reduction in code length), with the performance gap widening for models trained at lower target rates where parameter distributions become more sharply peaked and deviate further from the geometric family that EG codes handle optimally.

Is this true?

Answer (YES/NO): NO